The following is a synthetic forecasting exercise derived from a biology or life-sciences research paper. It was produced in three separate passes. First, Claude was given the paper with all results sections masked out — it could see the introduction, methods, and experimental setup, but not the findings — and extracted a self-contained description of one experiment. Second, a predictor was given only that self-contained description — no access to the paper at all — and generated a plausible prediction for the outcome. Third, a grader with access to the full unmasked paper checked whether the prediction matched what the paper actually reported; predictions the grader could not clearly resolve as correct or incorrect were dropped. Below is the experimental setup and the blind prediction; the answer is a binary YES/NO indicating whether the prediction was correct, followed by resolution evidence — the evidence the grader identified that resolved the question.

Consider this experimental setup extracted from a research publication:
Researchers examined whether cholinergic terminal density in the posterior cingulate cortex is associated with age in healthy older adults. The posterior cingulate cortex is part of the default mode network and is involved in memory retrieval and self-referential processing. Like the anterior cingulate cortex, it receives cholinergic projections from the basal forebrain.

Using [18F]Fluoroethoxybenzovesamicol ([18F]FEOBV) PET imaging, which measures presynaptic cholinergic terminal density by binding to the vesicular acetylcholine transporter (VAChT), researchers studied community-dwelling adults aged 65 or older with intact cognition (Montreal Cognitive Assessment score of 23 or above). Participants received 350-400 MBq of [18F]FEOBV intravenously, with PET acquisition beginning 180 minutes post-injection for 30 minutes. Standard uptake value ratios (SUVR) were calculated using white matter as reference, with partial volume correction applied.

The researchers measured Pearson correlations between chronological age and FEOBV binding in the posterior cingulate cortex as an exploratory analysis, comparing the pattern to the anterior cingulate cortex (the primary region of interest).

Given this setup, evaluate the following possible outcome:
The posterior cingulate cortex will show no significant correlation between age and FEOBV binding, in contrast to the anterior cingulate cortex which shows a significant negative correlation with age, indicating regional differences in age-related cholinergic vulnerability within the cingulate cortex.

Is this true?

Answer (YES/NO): NO